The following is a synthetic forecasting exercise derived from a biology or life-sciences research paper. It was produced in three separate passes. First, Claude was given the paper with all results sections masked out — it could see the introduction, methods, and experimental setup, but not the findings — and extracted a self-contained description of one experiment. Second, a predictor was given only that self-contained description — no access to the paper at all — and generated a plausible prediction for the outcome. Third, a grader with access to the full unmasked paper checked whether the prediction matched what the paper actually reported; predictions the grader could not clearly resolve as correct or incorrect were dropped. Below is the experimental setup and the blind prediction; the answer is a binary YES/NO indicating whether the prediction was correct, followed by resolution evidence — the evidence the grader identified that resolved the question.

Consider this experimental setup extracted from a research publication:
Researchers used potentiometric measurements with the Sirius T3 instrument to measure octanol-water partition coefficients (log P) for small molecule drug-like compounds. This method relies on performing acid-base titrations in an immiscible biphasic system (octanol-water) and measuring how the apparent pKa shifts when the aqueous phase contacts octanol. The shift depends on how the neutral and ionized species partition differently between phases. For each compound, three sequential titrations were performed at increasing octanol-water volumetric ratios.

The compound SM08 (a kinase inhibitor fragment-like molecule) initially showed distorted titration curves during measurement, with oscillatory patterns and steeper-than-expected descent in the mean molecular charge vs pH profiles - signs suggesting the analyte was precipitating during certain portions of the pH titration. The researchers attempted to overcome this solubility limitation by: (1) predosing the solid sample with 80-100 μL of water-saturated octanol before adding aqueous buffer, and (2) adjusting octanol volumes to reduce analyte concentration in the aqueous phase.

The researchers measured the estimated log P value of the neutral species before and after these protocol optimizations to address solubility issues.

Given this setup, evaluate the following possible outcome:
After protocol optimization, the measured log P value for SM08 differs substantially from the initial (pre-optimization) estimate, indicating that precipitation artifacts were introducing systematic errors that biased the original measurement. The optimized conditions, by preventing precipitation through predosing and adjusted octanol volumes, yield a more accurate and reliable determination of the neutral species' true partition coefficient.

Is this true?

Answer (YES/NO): YES